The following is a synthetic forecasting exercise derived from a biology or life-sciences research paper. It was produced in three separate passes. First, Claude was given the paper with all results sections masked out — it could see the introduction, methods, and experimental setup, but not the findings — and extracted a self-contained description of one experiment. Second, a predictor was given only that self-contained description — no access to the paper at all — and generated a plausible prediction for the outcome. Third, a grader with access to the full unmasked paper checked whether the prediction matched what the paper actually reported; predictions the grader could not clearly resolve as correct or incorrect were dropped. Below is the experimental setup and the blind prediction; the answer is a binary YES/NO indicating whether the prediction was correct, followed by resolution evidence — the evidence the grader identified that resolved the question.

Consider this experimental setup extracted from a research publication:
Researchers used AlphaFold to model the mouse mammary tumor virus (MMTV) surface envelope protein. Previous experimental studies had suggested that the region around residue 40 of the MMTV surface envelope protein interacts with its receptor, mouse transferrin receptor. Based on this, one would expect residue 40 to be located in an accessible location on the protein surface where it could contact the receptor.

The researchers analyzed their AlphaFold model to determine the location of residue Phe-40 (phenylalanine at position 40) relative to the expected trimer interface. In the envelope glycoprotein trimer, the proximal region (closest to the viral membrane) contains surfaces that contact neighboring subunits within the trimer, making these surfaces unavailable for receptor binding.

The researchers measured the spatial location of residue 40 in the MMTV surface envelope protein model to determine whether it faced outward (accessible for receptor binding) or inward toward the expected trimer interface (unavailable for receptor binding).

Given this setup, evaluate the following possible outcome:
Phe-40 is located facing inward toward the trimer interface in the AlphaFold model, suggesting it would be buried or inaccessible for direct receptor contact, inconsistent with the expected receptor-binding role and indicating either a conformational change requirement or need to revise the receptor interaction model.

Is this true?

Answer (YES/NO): YES